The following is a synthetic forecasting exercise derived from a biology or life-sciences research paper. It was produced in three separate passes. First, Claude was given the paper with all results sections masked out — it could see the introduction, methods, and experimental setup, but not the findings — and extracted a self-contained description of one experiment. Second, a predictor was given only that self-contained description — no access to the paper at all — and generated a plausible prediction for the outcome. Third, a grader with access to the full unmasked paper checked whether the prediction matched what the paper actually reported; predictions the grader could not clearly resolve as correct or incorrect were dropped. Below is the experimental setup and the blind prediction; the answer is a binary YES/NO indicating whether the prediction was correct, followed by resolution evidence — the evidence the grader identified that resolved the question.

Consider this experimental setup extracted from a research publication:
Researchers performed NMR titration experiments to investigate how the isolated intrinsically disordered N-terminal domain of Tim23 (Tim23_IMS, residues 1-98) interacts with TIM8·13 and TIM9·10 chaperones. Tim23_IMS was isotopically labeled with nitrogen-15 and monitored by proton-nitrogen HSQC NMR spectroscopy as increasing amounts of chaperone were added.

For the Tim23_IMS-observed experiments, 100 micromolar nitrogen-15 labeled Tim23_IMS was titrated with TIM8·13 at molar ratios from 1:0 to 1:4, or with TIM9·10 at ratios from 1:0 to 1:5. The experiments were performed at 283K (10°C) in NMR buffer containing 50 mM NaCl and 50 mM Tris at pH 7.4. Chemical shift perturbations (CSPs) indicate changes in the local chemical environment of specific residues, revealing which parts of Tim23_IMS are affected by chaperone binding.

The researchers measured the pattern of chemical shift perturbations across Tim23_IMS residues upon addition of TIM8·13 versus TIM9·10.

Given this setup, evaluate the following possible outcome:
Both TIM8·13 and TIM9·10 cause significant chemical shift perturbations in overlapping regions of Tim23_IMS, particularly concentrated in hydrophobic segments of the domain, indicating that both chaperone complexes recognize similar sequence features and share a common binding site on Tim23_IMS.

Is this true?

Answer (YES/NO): NO